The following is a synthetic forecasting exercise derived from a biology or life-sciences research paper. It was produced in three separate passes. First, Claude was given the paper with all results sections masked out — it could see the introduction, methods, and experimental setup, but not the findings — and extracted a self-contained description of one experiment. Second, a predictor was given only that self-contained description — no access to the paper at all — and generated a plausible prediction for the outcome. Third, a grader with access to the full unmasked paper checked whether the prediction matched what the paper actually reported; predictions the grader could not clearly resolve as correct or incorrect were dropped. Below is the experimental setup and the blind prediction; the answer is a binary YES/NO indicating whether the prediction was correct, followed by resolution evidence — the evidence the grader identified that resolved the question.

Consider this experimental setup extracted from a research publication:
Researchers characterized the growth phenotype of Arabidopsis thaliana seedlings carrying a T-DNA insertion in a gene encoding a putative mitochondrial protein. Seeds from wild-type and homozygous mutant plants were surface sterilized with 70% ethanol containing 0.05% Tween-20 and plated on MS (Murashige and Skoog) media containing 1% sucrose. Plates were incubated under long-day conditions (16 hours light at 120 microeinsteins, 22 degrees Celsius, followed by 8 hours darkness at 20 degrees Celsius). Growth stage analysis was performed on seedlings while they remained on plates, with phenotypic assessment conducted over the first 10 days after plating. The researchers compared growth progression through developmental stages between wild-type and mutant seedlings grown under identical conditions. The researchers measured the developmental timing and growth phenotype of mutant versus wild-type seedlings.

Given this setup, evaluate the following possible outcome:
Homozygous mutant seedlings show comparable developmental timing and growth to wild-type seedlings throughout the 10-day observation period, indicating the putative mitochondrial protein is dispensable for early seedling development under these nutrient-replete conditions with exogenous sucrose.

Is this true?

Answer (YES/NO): NO